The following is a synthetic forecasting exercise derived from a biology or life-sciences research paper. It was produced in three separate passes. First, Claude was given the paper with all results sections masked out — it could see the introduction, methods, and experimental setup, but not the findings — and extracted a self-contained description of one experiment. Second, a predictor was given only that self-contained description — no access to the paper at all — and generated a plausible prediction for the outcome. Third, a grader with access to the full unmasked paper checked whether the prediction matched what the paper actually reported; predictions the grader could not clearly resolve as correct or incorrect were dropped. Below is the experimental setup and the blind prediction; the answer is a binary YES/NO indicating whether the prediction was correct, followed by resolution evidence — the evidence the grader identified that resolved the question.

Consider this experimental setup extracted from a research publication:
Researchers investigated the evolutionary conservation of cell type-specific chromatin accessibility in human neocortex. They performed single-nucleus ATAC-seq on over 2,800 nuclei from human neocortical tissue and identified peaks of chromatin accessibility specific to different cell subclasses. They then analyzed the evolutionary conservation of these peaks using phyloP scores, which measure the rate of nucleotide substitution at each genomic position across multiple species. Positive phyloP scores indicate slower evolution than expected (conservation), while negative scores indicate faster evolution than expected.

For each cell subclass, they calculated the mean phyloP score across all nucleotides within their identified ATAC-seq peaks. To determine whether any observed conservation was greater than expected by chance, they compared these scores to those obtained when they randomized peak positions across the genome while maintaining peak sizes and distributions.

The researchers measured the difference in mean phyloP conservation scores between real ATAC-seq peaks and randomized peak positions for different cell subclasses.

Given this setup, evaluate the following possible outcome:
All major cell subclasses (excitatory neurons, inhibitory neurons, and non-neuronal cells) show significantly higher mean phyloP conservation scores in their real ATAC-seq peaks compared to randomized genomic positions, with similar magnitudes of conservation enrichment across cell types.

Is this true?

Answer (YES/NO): NO